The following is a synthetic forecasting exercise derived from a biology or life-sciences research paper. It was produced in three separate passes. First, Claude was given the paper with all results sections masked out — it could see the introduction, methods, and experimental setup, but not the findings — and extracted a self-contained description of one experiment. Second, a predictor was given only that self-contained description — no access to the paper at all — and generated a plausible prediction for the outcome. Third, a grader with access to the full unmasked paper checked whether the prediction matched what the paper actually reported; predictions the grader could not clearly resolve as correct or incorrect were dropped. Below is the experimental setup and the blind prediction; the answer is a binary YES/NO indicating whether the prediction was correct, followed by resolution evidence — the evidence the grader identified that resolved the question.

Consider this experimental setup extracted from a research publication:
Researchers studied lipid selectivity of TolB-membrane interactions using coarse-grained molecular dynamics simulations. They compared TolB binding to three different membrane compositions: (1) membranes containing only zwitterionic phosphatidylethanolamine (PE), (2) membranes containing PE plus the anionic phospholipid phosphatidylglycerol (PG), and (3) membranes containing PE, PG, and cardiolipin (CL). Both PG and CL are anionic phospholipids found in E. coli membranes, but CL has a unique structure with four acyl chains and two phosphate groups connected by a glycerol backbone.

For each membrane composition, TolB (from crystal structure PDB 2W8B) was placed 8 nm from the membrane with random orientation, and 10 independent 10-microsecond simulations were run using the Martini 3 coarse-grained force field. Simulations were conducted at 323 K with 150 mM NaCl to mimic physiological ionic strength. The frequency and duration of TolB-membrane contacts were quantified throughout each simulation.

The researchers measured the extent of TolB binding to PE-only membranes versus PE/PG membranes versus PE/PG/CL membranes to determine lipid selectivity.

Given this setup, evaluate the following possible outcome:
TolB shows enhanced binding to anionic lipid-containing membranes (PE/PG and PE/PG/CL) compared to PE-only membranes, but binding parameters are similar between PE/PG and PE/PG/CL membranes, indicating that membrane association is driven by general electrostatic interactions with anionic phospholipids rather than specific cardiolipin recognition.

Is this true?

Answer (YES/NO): NO